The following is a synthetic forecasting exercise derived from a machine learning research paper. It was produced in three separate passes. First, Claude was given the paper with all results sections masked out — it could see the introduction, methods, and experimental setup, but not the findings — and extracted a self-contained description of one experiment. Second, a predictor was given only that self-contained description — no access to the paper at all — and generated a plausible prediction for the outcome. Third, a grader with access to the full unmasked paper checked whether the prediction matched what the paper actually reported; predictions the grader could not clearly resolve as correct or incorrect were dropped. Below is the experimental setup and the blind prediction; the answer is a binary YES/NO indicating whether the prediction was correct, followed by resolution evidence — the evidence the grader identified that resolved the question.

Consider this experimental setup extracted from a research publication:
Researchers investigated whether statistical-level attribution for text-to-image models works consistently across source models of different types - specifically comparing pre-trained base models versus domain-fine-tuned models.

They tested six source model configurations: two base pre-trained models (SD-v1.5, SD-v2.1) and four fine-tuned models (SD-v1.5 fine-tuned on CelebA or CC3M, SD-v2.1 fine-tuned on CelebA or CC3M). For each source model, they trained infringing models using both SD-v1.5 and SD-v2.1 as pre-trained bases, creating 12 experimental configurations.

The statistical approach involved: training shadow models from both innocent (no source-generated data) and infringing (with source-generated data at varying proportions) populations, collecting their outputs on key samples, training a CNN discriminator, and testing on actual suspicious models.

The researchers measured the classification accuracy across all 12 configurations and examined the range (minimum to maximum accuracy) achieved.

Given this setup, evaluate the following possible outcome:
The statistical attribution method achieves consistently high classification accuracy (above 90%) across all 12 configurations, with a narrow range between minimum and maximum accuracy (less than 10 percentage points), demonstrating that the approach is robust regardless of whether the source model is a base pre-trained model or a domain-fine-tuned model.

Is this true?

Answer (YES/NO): NO